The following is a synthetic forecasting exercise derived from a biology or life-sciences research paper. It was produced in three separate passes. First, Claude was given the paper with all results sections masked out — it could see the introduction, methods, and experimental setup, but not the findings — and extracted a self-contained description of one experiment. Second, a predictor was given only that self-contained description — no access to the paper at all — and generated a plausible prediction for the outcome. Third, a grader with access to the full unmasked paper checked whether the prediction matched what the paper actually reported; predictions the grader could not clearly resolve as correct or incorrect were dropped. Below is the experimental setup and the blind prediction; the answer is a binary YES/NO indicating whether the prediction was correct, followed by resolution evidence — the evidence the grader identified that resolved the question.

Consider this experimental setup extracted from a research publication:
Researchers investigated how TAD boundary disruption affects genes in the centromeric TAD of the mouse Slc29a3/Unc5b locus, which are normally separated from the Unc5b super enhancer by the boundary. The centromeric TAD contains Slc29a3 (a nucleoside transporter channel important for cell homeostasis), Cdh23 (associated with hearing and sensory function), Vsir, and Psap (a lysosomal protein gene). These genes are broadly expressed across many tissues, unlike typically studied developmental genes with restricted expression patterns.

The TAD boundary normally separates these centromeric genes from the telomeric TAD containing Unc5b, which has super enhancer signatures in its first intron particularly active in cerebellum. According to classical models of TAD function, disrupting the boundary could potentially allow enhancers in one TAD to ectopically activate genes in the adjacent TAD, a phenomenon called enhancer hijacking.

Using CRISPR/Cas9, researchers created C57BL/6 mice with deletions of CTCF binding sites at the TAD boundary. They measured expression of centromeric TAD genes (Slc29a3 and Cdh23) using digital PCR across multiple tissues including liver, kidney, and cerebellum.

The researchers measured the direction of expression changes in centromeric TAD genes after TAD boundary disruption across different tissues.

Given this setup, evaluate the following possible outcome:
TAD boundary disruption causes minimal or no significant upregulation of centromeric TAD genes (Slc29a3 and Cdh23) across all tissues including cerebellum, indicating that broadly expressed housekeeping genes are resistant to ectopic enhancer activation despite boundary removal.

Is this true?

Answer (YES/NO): NO